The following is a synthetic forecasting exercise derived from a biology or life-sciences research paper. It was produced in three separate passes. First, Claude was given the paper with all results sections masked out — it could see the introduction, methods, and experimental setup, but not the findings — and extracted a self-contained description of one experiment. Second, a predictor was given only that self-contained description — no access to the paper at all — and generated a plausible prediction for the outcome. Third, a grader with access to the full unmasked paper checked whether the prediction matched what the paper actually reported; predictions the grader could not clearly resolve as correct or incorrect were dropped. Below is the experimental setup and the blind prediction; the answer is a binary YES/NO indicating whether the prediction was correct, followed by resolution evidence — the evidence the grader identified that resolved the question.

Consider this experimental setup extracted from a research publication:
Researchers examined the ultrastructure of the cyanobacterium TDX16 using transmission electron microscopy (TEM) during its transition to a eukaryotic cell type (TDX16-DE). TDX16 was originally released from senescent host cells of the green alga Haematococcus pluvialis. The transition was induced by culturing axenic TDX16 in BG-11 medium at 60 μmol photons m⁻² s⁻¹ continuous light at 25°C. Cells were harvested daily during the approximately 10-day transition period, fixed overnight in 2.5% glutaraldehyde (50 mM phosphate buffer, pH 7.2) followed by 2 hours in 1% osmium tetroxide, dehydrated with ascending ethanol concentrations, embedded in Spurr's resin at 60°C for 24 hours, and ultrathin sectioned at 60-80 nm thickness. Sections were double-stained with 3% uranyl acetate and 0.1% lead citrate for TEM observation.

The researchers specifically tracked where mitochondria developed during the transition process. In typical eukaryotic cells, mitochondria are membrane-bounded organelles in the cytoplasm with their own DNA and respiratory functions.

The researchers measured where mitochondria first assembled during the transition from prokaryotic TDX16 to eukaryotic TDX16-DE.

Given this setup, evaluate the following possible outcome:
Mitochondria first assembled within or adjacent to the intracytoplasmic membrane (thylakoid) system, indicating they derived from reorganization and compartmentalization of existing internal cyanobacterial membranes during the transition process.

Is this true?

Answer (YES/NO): YES